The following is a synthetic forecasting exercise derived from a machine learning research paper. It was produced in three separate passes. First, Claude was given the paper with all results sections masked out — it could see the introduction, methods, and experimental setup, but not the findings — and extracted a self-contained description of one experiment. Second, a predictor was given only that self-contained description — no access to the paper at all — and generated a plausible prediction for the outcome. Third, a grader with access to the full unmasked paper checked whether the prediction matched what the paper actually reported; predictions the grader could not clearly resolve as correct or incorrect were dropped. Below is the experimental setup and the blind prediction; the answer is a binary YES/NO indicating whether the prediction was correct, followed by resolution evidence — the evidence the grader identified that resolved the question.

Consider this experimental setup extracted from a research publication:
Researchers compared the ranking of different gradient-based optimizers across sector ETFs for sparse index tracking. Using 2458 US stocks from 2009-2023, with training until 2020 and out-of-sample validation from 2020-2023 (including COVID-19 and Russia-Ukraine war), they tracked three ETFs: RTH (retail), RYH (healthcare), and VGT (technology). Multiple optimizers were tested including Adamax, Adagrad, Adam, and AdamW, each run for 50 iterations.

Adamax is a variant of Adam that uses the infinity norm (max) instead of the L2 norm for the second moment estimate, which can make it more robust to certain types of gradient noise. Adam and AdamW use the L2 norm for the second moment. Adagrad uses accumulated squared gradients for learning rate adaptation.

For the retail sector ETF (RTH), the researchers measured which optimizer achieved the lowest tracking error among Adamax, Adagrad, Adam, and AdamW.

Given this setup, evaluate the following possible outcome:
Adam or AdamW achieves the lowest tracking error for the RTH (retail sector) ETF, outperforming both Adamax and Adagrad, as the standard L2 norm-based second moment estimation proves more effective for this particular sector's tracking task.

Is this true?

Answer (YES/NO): NO